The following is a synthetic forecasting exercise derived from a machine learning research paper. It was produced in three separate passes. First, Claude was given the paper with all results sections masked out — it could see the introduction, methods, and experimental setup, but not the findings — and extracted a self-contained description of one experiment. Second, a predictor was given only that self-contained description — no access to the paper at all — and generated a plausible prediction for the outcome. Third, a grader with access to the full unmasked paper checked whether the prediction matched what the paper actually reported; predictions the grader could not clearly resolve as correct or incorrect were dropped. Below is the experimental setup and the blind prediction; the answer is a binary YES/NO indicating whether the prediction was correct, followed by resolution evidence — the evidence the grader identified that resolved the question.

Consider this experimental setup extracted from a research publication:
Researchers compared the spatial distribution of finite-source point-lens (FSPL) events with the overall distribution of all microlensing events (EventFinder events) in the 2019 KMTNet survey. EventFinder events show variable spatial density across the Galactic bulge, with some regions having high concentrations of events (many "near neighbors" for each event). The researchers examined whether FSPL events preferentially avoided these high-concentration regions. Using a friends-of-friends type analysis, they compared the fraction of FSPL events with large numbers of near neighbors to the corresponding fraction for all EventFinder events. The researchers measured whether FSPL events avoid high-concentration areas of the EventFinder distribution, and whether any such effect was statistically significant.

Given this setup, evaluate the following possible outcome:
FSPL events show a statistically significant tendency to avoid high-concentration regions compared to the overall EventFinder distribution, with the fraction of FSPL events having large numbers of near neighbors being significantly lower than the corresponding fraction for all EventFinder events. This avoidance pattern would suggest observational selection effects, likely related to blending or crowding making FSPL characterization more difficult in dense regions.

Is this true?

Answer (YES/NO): NO